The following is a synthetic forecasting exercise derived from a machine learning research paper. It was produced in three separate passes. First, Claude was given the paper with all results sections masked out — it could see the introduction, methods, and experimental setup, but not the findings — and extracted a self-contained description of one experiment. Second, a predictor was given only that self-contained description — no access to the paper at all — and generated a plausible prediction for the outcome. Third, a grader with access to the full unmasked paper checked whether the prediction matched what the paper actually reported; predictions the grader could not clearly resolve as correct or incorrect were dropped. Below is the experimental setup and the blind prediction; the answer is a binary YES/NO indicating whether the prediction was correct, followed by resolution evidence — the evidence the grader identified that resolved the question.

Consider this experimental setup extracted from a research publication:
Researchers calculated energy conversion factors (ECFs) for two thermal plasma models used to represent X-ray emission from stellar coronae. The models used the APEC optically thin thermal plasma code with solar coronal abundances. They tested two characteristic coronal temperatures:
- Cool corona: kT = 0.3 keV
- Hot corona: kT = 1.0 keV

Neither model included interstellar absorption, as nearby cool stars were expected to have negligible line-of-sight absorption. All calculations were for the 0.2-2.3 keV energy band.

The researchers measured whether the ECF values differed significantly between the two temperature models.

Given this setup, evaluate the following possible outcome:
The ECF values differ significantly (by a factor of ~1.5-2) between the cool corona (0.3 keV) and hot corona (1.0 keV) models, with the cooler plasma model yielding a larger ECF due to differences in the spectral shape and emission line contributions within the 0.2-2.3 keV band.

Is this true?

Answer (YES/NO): NO